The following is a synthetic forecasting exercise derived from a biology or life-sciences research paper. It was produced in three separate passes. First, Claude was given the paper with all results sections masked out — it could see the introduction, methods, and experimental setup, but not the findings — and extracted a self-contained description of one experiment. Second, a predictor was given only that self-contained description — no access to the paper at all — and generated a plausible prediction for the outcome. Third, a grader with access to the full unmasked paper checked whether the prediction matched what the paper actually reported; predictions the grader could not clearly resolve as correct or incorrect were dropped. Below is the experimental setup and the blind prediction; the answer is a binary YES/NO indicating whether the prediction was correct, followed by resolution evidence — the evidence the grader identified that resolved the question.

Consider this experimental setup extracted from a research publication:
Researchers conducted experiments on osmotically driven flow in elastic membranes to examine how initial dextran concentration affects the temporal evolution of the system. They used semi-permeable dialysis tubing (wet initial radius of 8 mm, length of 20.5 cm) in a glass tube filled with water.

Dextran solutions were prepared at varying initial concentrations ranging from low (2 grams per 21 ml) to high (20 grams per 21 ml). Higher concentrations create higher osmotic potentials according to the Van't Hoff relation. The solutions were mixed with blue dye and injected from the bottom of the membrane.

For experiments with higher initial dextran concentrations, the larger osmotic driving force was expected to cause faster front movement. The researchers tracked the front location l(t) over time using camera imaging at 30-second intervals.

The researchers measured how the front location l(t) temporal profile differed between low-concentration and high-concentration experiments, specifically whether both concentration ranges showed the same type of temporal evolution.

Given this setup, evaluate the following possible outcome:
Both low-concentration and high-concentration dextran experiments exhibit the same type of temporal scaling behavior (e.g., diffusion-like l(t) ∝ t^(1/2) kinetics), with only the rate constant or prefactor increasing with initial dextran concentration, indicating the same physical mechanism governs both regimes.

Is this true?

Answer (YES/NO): NO